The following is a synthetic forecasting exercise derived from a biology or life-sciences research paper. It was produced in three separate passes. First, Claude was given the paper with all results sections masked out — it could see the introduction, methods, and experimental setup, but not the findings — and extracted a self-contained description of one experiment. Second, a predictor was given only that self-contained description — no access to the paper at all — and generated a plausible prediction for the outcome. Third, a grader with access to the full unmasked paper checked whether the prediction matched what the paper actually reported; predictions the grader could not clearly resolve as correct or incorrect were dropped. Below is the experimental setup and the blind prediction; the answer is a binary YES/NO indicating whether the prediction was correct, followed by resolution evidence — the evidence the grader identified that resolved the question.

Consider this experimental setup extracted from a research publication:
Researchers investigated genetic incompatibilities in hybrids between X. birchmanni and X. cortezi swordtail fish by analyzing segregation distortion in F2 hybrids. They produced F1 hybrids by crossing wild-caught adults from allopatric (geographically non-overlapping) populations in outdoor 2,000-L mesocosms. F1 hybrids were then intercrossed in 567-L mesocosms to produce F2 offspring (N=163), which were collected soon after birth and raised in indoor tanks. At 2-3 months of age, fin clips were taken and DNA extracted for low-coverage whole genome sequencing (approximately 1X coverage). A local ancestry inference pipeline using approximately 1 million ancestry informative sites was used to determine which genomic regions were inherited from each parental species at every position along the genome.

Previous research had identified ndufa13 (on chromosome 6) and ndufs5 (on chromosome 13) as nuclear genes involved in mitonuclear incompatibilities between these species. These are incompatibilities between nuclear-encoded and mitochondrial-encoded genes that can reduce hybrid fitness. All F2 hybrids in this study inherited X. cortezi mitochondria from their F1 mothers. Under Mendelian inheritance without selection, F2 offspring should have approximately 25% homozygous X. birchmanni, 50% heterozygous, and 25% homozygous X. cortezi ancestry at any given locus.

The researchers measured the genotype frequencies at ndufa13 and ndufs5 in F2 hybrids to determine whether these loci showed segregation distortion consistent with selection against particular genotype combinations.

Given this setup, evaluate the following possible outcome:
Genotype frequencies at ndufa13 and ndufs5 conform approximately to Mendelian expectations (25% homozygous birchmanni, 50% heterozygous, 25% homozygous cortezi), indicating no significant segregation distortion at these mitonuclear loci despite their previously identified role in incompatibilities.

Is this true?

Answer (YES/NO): NO